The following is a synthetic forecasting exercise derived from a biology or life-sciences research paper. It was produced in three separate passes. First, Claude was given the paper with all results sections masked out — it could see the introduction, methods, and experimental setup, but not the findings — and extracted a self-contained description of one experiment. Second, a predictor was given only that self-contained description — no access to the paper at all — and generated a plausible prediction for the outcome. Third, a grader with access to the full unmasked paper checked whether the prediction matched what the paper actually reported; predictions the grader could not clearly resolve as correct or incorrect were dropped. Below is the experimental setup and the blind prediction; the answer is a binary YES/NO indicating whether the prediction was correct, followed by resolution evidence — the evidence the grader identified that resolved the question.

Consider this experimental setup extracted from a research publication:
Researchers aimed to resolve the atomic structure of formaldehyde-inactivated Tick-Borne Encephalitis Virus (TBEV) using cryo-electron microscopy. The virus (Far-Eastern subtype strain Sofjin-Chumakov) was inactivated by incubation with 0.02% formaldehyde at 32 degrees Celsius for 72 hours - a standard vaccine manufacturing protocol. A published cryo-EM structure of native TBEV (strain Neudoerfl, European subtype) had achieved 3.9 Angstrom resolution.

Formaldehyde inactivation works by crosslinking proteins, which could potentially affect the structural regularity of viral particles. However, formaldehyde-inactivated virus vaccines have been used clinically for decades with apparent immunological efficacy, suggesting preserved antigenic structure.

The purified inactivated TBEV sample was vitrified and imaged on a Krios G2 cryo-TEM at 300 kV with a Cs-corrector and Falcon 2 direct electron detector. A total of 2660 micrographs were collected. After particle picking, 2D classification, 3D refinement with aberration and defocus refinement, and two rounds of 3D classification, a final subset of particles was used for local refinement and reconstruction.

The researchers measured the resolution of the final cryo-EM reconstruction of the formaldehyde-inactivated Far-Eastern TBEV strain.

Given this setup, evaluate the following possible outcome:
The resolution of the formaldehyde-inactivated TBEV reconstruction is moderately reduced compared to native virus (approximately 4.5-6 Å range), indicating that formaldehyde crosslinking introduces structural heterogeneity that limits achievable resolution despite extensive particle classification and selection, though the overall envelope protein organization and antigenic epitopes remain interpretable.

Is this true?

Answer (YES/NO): NO